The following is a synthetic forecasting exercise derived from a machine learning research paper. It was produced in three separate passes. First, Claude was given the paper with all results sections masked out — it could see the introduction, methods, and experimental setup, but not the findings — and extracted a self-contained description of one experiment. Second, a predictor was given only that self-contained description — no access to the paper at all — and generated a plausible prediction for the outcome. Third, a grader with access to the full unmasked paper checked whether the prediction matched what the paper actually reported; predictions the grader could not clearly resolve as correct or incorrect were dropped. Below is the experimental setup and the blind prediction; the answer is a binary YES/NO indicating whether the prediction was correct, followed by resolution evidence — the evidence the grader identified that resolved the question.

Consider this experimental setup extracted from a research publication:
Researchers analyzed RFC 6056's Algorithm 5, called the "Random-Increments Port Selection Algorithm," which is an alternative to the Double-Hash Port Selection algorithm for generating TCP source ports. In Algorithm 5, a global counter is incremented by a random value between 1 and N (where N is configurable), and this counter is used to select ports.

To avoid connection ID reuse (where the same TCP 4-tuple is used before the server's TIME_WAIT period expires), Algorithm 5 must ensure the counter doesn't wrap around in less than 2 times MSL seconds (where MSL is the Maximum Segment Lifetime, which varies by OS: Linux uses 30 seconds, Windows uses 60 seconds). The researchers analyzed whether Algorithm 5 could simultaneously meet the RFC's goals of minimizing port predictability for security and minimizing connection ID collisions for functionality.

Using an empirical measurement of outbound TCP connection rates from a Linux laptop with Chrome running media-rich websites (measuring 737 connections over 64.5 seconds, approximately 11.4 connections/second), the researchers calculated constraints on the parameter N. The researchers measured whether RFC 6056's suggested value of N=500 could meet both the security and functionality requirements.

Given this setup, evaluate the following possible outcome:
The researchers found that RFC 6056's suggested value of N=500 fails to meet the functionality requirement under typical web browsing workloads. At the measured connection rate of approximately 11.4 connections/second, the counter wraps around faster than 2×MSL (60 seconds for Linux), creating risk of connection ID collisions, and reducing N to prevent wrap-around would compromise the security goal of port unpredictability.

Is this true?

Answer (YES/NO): YES